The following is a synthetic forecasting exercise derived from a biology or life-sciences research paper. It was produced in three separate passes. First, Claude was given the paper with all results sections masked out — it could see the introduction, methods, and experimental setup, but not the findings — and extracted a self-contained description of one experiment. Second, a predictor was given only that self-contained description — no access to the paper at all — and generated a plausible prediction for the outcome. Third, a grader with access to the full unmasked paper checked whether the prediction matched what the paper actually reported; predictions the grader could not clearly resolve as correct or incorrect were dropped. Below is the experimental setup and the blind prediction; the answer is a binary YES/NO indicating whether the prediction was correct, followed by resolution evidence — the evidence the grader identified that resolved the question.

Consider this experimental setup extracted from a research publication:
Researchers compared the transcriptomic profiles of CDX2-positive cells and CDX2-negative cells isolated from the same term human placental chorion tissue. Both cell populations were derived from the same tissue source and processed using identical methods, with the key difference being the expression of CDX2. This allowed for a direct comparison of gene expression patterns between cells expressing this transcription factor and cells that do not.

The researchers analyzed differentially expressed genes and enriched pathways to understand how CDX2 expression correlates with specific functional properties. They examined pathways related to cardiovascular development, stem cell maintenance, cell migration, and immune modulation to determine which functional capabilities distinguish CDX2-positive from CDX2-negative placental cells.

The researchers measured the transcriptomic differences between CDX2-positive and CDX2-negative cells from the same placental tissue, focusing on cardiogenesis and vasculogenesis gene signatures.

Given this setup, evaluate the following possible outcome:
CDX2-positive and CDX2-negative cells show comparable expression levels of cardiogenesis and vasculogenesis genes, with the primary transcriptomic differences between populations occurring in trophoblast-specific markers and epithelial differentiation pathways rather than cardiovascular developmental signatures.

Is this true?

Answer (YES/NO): NO